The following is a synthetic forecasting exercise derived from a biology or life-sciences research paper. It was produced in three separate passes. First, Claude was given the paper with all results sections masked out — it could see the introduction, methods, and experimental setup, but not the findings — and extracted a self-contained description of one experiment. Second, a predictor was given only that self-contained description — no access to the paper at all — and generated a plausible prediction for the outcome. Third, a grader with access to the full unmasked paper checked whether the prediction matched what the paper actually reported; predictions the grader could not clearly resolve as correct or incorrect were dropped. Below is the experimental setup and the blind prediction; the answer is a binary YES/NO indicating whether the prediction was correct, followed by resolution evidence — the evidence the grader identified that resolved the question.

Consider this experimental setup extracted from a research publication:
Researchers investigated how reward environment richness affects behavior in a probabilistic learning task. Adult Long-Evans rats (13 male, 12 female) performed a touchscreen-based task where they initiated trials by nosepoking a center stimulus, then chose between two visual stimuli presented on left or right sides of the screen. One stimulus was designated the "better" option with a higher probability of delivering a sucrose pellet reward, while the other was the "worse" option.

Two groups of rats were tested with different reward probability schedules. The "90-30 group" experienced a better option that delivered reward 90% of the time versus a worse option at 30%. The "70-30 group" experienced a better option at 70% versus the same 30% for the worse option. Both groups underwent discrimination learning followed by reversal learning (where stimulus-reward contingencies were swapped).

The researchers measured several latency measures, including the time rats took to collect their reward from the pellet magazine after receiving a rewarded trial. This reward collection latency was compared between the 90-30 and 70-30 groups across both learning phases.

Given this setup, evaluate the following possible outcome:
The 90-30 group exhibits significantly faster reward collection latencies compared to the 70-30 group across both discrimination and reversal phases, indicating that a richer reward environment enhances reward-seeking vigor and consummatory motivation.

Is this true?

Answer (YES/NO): NO